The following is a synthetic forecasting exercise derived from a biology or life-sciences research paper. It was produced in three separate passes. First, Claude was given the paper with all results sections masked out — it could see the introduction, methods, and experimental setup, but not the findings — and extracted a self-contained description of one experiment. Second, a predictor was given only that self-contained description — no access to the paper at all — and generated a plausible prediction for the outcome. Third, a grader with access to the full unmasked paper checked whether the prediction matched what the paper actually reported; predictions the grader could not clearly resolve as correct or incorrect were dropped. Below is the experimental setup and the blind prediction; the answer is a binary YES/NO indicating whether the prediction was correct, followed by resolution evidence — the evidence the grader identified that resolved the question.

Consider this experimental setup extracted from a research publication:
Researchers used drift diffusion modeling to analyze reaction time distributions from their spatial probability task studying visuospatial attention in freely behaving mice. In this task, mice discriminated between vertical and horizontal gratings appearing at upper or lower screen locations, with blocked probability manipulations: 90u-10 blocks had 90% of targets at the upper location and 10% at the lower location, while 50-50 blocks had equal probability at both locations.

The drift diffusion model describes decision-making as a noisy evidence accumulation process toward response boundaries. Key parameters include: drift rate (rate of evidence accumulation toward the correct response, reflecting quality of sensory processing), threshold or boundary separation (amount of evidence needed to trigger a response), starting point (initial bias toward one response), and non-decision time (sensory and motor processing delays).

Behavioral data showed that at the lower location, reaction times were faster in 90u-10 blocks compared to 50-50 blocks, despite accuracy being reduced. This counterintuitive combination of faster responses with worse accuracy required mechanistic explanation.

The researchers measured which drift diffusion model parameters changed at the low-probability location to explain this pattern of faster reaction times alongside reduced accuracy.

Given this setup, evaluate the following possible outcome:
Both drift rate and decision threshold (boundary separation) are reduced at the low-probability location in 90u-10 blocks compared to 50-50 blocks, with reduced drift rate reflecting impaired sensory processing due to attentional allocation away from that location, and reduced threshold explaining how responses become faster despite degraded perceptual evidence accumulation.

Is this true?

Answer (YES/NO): NO